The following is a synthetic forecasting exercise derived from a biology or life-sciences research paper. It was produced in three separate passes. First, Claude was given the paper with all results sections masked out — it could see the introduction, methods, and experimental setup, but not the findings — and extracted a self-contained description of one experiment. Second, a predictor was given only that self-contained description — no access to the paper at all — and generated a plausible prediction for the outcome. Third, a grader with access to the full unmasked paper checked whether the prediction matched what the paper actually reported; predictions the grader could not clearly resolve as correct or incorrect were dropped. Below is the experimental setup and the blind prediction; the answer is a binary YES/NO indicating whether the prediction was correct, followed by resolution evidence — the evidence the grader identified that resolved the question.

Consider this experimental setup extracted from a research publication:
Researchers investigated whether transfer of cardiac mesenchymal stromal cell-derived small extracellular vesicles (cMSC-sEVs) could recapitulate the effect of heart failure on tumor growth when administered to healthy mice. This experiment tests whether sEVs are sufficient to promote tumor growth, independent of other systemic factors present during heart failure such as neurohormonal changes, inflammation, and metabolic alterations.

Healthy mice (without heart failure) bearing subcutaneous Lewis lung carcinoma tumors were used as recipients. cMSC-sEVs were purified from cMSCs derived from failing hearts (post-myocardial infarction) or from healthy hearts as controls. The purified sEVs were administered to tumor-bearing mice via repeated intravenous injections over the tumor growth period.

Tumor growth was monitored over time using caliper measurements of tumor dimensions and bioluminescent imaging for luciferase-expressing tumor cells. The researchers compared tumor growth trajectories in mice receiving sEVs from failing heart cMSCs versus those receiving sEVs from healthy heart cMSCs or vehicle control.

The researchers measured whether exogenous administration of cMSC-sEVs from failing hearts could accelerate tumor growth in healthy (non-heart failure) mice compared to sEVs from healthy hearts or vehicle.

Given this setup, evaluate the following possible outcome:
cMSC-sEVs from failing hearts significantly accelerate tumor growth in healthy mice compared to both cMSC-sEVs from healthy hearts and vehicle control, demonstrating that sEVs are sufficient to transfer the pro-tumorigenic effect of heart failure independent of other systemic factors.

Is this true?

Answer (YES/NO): YES